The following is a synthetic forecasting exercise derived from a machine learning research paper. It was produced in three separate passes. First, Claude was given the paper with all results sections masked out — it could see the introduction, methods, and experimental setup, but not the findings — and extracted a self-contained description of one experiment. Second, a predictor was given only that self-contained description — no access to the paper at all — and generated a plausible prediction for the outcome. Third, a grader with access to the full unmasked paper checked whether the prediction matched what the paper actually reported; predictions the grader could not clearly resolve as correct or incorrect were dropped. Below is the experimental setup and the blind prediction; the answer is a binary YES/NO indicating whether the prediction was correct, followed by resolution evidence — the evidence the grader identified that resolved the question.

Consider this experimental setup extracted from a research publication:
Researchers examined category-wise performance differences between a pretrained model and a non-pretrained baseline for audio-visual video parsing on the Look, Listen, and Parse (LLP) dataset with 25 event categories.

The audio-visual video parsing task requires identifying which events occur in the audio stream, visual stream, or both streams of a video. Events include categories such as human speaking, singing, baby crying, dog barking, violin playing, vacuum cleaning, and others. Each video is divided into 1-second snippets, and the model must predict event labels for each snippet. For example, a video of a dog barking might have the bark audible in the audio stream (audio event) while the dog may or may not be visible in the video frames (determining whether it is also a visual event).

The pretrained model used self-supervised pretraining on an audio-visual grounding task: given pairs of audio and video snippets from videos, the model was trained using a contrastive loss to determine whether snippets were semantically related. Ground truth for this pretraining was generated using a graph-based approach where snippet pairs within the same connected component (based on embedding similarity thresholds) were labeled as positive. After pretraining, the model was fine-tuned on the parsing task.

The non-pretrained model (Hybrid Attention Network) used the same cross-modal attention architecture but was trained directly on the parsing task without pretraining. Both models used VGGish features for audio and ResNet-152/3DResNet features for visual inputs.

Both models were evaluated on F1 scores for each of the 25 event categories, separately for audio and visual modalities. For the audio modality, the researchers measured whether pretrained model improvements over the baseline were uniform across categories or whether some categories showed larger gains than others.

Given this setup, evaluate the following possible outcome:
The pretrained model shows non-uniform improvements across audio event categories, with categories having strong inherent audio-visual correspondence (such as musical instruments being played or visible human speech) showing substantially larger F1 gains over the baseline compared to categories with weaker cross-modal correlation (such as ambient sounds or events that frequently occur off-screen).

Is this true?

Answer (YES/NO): YES